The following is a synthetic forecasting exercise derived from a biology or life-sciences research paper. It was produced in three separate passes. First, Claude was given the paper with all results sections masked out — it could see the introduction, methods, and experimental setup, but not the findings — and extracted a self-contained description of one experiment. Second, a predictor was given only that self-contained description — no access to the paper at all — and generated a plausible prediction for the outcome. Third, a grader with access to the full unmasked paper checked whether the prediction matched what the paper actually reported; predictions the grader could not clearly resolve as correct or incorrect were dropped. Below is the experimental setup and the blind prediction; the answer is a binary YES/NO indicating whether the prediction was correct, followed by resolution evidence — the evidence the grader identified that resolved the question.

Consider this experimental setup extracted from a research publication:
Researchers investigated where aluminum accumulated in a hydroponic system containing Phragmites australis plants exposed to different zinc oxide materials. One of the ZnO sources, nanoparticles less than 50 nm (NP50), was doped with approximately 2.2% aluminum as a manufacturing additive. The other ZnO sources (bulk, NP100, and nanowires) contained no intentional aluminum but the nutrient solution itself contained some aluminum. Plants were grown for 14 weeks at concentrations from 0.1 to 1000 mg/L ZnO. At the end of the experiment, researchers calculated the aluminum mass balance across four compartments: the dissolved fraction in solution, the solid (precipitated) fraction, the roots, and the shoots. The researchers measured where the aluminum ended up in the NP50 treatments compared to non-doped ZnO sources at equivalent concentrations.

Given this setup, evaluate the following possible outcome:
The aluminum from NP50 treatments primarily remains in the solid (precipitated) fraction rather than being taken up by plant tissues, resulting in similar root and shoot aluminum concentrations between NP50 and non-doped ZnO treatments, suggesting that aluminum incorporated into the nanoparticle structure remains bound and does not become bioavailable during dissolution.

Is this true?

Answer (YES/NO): NO